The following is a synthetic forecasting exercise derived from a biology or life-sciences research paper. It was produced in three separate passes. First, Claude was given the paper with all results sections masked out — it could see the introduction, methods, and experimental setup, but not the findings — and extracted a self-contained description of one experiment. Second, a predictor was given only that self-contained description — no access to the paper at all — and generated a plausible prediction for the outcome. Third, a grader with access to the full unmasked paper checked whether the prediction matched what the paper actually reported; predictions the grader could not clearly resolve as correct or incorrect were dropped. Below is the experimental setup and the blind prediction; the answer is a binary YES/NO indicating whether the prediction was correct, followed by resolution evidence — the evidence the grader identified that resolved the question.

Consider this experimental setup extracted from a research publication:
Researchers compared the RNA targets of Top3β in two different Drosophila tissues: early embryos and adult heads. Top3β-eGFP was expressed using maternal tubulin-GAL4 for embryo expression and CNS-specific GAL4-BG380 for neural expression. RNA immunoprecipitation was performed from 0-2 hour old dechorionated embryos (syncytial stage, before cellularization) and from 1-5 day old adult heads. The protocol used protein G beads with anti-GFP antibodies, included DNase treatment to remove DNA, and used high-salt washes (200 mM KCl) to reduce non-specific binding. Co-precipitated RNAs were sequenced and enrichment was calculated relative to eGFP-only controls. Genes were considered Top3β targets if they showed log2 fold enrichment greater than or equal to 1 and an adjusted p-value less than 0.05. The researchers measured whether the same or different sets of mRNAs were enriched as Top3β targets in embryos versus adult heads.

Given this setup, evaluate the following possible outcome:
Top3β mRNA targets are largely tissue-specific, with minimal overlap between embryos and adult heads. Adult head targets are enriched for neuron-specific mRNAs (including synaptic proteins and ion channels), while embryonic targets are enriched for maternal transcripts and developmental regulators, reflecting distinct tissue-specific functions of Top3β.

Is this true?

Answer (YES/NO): NO